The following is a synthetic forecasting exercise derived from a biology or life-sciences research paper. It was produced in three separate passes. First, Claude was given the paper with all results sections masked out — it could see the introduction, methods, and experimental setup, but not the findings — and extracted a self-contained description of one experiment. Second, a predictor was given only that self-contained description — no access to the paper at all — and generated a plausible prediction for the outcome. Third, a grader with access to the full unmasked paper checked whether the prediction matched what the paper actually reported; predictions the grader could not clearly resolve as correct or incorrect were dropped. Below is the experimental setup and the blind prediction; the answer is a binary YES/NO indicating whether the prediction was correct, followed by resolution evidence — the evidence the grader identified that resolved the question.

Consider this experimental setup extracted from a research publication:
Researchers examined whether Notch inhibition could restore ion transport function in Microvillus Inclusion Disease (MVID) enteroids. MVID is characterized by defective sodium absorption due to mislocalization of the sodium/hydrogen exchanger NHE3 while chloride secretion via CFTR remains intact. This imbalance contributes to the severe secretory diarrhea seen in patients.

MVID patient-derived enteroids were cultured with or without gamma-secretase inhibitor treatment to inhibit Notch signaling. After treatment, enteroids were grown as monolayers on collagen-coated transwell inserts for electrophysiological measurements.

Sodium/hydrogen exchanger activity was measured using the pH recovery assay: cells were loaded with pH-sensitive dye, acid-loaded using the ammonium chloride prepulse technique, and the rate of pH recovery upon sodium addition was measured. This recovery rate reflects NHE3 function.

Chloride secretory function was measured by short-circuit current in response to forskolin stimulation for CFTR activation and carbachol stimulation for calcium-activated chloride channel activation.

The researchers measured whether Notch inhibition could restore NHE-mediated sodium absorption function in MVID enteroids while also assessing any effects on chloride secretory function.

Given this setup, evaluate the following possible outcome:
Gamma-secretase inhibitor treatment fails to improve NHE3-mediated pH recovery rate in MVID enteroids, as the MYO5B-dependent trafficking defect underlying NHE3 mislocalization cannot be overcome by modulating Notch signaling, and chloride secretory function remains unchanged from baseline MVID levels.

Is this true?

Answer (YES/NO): NO